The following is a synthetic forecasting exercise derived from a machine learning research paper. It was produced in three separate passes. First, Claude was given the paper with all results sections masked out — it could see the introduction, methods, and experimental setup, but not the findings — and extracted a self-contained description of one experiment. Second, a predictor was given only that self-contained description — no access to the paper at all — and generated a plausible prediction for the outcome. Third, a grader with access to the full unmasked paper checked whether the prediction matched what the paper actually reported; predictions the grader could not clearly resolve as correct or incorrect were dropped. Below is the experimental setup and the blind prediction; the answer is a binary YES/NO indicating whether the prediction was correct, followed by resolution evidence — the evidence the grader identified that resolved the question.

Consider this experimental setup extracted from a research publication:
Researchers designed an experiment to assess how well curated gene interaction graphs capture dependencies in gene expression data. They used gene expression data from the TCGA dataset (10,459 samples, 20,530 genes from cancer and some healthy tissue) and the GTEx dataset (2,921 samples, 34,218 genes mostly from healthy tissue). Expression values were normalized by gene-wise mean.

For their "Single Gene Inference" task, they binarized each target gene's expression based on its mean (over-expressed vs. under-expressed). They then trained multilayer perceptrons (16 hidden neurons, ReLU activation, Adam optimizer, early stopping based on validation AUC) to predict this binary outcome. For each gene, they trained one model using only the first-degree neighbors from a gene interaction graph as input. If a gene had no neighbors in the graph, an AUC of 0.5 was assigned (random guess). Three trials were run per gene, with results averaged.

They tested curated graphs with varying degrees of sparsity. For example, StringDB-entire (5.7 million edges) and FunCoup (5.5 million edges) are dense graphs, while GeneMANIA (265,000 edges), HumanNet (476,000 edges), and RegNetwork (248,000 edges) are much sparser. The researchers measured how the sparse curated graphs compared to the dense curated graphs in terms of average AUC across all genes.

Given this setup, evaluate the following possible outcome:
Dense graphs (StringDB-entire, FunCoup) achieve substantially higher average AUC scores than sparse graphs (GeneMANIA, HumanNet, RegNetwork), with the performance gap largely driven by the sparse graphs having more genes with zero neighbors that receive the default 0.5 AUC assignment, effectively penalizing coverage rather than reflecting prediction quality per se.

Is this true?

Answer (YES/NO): NO